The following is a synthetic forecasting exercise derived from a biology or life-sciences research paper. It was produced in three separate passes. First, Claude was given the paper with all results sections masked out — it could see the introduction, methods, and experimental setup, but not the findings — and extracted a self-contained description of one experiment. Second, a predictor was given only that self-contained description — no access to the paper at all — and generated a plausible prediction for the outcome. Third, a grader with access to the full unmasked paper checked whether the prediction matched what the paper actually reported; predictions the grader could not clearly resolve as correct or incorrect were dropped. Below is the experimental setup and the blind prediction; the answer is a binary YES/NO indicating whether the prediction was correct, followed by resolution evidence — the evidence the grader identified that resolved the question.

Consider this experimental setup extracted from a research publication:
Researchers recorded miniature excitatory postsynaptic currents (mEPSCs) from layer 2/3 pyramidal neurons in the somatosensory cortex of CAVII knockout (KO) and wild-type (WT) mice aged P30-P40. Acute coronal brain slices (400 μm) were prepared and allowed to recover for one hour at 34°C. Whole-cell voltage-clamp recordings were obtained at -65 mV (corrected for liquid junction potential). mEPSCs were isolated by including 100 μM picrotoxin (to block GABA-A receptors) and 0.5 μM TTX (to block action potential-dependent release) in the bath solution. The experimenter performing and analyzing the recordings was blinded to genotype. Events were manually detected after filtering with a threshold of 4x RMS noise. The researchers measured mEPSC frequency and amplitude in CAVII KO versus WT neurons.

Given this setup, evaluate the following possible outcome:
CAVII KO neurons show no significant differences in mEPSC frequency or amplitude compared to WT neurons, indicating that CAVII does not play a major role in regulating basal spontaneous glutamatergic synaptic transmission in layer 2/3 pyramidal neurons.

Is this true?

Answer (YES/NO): YES